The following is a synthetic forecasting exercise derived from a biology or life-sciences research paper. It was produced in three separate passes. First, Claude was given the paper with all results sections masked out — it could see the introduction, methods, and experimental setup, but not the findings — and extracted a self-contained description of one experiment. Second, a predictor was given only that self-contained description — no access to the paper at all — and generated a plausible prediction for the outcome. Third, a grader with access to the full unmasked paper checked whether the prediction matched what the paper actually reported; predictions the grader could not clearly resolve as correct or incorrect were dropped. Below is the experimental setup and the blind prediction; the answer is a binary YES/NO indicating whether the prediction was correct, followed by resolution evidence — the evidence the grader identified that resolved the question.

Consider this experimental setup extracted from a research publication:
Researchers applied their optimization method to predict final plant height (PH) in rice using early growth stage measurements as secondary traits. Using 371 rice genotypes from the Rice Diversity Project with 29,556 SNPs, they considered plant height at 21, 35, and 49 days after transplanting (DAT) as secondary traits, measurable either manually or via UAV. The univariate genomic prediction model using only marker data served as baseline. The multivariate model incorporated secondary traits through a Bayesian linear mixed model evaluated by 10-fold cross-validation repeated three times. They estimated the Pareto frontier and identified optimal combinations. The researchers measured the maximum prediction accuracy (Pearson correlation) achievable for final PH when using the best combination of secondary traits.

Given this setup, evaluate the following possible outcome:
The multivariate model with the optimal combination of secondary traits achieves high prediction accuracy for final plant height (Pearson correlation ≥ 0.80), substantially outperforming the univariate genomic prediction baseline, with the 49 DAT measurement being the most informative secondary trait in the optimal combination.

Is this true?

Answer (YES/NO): NO